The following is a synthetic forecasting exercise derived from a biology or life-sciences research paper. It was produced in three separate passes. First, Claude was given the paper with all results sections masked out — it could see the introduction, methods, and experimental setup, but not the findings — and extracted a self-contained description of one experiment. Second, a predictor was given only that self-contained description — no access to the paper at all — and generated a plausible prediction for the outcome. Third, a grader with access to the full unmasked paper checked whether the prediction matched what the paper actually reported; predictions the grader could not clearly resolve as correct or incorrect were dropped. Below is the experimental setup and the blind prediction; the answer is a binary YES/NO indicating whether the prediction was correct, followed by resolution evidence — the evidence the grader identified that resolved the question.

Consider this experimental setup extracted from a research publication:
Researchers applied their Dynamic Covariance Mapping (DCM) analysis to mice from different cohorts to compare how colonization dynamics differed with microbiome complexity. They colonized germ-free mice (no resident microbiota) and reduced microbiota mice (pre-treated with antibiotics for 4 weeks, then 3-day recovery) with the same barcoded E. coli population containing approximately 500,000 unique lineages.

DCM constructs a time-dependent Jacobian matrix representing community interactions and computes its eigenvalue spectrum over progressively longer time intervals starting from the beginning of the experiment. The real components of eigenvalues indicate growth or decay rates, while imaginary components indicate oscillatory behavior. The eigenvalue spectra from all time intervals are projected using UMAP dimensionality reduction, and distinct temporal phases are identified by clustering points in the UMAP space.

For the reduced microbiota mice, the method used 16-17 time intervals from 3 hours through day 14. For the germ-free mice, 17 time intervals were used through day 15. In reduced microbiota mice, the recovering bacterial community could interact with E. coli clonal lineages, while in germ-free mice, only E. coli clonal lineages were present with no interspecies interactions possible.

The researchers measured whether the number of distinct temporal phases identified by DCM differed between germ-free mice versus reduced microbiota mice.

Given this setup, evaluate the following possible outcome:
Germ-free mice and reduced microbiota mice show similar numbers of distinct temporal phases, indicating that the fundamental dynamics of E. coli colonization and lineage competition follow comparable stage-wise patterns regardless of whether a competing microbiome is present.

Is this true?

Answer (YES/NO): NO